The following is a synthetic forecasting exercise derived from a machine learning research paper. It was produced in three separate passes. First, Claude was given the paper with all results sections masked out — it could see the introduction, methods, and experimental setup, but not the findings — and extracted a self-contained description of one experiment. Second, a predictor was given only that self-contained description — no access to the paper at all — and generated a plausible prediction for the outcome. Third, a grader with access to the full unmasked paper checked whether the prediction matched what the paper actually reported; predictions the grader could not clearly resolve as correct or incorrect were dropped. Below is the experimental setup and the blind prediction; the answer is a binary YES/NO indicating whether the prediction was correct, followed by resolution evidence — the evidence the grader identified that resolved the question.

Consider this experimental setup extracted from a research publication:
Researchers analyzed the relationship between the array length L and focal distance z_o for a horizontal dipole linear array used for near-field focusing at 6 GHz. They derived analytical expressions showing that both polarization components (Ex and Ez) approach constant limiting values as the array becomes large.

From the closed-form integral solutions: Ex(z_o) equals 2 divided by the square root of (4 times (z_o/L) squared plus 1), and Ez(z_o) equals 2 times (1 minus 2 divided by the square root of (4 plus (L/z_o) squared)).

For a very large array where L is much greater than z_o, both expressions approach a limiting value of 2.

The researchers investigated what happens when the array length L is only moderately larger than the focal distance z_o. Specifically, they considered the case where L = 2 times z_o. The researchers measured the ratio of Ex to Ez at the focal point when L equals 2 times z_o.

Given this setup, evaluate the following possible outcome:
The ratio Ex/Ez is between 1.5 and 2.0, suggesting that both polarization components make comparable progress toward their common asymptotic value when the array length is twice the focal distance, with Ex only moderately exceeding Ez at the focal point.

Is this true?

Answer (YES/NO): NO